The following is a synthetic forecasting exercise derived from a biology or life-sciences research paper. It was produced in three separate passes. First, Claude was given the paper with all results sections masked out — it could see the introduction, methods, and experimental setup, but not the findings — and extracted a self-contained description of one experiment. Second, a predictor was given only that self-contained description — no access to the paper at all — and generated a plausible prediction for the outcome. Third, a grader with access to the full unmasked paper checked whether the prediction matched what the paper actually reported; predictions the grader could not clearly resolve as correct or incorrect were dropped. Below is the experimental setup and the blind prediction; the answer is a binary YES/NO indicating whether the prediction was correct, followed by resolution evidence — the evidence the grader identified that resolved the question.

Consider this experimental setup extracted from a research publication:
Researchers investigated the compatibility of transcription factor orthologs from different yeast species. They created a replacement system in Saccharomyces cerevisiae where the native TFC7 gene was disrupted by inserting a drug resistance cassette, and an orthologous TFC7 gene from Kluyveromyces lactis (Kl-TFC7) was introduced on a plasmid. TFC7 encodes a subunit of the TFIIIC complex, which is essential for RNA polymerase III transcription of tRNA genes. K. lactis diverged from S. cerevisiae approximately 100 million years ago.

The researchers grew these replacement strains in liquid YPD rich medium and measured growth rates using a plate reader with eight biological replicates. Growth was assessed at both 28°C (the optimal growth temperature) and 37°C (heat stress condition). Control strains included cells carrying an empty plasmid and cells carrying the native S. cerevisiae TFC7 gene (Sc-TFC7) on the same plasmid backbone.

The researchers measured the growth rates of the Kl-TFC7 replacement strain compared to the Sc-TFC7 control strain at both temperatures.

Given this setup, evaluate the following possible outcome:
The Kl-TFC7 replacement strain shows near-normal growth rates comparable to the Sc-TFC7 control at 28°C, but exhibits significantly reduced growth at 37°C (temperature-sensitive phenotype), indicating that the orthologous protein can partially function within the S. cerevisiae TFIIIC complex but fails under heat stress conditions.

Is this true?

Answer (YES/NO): NO